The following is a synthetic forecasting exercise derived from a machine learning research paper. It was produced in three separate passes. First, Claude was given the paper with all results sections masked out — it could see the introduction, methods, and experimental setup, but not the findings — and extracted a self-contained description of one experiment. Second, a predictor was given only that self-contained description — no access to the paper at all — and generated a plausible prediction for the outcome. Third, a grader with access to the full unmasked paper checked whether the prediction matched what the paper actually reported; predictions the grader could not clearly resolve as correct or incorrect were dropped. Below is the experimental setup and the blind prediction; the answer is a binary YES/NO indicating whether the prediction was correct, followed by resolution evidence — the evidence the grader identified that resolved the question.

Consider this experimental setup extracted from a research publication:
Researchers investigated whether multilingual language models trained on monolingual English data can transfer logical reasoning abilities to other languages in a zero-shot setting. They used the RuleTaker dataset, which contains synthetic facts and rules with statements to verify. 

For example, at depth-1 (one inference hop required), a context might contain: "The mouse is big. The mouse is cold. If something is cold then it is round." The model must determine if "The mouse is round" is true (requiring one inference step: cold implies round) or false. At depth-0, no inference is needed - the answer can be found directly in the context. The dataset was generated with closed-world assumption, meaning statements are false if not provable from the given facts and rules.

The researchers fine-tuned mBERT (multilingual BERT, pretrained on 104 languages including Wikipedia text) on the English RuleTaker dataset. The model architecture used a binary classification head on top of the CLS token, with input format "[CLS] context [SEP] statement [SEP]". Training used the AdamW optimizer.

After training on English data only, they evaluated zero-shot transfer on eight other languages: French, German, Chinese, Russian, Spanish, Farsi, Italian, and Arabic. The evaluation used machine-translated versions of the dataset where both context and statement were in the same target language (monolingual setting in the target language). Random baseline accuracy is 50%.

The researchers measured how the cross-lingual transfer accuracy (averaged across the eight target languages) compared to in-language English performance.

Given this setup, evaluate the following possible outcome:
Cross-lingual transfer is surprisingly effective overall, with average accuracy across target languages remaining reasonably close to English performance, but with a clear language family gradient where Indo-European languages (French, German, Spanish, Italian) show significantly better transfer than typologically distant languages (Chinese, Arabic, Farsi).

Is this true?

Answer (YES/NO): NO